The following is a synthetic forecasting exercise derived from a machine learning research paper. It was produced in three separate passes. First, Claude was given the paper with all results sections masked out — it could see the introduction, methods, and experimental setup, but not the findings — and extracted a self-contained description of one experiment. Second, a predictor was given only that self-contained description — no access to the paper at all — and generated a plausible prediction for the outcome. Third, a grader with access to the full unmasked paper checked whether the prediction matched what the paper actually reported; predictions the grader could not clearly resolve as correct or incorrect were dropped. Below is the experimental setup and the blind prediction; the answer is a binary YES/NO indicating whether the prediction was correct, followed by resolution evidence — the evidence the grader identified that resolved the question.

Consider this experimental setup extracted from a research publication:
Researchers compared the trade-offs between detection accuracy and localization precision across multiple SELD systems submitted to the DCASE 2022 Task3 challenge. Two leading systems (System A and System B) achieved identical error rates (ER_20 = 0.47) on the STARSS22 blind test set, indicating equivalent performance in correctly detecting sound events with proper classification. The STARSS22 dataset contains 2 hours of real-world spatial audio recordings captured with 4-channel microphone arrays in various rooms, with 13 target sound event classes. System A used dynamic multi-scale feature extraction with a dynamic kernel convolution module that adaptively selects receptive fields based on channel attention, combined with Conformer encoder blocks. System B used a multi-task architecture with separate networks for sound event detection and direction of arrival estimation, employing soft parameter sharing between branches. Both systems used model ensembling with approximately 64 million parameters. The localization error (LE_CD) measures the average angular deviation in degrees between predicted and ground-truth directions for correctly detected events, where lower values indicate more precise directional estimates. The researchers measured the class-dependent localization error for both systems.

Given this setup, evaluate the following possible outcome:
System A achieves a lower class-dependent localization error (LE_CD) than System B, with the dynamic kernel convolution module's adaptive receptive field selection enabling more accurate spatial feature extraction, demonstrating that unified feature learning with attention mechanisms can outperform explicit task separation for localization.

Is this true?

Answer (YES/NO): NO